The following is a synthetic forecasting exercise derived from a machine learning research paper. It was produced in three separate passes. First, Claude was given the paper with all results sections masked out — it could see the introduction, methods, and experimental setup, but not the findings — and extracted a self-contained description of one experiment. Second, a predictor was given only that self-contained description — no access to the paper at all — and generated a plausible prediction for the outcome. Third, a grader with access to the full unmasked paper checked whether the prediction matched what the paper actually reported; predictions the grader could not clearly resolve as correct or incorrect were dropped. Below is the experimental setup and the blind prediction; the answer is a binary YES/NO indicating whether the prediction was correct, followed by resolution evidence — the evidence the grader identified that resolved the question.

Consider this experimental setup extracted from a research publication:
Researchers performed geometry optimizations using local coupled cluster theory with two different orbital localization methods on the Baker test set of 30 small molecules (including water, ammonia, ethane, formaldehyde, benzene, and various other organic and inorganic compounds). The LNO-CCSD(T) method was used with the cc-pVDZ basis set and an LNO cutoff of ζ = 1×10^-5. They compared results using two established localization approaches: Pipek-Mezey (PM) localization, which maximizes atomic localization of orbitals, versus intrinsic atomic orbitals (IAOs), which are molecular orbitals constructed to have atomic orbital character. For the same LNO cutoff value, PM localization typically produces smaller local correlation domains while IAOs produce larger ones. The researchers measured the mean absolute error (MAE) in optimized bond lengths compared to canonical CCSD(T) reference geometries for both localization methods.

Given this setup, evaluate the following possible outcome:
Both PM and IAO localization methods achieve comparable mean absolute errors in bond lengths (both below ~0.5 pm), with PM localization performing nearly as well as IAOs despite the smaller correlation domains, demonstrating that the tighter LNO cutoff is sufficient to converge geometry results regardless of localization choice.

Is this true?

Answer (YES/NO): NO